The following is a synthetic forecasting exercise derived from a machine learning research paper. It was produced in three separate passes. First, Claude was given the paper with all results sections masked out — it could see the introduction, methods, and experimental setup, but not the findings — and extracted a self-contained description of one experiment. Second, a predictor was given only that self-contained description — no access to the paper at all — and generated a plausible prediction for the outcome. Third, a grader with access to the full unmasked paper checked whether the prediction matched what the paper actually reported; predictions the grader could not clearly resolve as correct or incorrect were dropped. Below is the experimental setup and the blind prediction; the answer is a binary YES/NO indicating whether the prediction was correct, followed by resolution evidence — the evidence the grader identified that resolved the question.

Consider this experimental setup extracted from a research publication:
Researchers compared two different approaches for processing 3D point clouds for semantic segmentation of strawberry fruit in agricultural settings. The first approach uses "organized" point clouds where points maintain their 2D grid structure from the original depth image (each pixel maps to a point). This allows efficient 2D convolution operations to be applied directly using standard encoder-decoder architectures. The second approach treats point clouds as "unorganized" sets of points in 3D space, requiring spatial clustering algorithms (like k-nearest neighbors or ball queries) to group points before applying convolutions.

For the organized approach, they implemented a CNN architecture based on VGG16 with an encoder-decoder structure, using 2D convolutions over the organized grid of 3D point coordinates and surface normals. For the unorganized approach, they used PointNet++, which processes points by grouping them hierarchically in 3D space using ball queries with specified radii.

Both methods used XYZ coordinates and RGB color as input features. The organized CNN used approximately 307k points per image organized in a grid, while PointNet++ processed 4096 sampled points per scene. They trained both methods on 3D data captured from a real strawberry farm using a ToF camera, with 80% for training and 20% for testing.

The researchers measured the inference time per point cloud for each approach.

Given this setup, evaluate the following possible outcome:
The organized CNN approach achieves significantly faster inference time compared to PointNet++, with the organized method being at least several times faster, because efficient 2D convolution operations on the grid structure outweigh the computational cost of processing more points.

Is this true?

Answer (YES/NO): YES